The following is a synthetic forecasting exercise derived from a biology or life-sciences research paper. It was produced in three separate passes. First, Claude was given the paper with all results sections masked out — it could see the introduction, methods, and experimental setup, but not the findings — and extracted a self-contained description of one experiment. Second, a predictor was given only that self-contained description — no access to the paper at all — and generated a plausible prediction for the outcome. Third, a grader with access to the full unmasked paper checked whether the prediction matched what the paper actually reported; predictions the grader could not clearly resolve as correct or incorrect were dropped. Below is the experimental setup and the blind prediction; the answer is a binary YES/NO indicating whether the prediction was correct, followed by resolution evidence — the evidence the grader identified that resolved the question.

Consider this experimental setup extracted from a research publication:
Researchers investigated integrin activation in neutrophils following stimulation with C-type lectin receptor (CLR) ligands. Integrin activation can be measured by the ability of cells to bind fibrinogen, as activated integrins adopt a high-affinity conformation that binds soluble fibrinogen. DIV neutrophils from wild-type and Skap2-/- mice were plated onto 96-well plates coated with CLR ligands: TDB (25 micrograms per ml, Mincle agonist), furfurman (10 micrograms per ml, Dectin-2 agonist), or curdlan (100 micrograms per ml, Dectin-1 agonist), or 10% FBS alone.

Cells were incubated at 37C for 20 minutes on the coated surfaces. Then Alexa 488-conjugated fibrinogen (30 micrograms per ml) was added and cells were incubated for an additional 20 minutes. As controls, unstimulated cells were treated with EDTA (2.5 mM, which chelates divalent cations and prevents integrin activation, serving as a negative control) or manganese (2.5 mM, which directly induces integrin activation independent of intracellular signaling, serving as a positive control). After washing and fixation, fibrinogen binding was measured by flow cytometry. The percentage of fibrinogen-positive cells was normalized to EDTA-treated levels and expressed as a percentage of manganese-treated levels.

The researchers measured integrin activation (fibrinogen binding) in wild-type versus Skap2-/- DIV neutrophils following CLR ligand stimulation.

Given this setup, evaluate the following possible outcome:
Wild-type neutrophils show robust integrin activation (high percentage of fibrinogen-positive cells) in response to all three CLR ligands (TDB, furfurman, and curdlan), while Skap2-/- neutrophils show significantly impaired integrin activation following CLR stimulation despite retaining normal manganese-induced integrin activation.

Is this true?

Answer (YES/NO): NO